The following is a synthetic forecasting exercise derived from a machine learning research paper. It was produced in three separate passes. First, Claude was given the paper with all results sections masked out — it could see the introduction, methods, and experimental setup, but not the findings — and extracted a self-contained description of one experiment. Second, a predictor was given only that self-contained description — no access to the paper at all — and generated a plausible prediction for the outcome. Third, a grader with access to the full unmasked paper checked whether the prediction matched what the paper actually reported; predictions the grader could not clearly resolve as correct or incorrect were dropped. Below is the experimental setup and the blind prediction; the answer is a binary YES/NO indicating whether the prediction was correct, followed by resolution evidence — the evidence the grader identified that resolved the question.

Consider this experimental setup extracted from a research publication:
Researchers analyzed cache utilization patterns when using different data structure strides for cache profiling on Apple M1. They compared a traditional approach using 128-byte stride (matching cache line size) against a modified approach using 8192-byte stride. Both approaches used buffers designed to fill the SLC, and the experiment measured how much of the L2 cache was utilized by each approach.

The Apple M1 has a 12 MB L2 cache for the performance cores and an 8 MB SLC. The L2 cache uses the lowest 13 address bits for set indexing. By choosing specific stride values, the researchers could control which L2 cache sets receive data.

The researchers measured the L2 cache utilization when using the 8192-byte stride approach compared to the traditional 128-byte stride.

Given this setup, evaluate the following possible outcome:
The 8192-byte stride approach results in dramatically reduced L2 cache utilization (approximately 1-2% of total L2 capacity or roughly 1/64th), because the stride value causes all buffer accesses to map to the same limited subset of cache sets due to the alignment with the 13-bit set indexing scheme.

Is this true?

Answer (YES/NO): YES